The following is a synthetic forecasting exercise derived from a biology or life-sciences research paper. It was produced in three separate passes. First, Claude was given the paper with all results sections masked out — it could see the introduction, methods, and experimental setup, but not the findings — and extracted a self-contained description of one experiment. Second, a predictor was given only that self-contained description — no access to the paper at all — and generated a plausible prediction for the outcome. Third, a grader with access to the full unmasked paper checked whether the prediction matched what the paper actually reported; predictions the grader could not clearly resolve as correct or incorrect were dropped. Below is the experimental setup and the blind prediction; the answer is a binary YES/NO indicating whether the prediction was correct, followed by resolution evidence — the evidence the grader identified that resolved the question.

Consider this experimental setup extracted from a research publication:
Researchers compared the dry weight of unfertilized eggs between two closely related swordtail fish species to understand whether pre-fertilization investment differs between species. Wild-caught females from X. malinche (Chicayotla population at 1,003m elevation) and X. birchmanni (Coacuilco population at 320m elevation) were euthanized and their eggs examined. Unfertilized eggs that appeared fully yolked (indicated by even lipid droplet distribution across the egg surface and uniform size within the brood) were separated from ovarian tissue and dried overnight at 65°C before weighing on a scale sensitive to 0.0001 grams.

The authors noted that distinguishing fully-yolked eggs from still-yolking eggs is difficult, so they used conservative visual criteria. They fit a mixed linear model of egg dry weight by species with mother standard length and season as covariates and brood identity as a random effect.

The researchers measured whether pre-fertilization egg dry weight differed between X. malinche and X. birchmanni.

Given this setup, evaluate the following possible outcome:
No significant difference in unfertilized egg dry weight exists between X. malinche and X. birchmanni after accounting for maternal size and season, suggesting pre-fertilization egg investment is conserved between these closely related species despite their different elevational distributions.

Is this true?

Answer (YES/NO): YES